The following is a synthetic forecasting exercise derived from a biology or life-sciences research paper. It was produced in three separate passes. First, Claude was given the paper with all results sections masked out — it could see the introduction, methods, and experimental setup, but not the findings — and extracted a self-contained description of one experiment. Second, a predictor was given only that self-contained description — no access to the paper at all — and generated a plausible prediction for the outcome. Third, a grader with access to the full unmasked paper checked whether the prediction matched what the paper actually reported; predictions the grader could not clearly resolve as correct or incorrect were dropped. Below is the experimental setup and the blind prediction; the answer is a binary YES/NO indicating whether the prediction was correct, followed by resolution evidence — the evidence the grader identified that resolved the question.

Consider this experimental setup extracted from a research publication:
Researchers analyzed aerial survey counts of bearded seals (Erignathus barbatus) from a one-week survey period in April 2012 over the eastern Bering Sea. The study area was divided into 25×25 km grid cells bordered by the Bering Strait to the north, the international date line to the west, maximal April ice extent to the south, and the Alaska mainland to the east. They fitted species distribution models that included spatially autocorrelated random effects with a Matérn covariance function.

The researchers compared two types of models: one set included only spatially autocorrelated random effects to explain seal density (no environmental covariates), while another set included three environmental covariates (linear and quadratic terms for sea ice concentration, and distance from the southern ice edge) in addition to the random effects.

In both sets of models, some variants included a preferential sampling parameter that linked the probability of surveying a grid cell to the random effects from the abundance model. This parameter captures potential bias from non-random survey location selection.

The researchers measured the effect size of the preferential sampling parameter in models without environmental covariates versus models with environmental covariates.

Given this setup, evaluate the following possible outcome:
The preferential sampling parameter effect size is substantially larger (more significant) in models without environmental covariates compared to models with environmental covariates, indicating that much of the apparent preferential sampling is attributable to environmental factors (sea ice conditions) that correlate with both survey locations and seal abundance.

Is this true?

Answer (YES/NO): YES